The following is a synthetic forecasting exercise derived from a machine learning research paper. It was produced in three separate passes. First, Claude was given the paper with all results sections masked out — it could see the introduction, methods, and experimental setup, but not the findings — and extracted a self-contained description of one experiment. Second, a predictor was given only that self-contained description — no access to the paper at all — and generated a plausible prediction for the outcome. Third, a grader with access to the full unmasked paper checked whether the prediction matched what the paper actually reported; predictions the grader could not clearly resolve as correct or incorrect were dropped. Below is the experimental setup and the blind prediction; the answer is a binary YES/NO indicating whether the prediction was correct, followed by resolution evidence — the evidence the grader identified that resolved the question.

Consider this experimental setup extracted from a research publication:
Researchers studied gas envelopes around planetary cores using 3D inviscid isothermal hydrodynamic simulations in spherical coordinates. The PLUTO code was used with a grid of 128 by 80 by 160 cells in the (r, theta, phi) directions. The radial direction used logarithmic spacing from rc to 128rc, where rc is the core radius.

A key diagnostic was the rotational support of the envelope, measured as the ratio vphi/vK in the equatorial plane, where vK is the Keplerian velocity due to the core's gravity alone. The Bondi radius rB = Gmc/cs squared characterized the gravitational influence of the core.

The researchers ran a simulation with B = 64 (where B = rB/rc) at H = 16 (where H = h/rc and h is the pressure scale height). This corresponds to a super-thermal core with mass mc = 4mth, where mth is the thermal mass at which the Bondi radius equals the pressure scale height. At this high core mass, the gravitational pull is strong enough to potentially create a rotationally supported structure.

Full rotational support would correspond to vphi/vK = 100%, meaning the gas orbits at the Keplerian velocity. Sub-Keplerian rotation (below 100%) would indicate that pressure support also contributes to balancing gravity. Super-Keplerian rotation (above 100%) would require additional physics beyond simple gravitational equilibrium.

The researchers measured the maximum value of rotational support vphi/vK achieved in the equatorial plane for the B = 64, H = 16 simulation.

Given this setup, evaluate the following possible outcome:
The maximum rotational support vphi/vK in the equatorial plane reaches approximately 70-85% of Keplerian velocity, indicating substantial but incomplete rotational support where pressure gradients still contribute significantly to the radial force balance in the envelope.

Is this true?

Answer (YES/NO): NO